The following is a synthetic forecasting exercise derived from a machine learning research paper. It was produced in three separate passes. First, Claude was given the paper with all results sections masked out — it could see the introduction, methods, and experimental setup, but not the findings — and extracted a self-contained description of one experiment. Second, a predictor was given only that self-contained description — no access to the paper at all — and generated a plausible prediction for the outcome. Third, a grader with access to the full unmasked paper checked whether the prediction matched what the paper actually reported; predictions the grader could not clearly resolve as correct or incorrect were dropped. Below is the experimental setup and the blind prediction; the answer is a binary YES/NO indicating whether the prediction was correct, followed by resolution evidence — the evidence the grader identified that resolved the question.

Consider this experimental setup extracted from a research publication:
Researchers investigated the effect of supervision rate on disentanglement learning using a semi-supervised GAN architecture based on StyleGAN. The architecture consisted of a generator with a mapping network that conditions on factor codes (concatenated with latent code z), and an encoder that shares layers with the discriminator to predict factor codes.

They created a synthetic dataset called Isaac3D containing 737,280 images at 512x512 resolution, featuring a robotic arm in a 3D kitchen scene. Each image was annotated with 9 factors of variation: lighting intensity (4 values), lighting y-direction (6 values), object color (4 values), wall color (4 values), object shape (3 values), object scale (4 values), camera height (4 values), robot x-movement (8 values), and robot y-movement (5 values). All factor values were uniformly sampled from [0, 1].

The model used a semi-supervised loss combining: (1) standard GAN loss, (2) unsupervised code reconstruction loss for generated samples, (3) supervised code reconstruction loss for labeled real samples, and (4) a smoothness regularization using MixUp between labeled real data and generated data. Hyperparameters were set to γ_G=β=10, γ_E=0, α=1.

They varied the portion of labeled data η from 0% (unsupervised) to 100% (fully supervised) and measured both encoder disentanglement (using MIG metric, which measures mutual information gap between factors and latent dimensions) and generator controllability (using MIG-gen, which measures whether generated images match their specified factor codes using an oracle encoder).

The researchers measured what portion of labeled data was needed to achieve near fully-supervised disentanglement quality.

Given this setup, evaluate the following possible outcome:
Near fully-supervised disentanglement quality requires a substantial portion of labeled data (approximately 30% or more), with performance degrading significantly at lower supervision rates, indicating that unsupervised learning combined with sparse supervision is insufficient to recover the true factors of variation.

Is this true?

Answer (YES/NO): NO